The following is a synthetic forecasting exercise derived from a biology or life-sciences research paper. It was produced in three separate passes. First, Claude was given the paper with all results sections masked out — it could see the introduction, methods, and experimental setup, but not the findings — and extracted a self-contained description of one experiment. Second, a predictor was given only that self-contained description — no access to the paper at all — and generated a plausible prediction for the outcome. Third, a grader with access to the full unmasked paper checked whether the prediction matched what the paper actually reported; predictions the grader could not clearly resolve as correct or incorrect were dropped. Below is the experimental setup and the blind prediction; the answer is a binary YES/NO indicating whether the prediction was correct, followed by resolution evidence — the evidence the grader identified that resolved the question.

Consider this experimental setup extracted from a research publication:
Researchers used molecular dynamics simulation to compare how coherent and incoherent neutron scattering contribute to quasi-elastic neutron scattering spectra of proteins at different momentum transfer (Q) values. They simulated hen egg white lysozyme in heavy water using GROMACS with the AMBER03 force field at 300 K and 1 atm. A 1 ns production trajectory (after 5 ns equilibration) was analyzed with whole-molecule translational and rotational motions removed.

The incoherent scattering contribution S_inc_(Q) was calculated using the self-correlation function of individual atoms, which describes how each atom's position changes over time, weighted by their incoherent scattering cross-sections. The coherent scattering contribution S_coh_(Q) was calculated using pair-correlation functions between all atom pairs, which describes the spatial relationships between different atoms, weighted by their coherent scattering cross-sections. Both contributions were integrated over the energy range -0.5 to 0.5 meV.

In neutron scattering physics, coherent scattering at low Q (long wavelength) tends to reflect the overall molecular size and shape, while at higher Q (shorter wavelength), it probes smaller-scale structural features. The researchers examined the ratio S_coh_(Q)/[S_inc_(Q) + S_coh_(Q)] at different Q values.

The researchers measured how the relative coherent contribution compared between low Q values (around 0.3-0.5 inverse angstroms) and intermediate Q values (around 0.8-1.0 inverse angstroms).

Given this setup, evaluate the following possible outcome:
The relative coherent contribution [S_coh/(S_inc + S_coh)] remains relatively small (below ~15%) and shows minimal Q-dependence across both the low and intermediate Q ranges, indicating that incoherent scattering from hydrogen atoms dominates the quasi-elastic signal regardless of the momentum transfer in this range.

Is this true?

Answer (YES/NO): NO